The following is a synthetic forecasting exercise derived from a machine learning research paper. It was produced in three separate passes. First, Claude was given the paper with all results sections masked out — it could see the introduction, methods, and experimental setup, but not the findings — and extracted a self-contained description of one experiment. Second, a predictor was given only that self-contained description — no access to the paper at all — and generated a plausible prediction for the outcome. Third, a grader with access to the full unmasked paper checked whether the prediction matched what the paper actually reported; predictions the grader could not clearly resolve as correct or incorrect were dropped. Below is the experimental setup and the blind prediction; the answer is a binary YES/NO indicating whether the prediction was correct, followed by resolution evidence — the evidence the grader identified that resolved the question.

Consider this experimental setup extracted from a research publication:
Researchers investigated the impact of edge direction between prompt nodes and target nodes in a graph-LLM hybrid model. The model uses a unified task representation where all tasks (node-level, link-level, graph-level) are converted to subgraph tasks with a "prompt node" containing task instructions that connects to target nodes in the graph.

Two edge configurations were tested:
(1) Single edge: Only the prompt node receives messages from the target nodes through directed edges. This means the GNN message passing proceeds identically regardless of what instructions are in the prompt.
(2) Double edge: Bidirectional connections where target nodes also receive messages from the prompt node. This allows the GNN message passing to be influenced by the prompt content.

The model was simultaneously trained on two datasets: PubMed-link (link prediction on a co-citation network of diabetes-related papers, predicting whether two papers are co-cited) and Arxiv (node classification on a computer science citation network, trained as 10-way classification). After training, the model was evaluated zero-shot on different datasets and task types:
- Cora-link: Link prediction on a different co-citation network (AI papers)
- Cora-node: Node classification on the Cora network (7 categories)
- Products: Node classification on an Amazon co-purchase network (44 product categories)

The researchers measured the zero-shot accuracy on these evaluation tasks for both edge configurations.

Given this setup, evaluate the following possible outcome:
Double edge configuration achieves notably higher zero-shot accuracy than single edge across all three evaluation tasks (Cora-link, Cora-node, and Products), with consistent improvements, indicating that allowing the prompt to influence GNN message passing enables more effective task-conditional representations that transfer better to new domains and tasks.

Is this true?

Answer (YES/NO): YES